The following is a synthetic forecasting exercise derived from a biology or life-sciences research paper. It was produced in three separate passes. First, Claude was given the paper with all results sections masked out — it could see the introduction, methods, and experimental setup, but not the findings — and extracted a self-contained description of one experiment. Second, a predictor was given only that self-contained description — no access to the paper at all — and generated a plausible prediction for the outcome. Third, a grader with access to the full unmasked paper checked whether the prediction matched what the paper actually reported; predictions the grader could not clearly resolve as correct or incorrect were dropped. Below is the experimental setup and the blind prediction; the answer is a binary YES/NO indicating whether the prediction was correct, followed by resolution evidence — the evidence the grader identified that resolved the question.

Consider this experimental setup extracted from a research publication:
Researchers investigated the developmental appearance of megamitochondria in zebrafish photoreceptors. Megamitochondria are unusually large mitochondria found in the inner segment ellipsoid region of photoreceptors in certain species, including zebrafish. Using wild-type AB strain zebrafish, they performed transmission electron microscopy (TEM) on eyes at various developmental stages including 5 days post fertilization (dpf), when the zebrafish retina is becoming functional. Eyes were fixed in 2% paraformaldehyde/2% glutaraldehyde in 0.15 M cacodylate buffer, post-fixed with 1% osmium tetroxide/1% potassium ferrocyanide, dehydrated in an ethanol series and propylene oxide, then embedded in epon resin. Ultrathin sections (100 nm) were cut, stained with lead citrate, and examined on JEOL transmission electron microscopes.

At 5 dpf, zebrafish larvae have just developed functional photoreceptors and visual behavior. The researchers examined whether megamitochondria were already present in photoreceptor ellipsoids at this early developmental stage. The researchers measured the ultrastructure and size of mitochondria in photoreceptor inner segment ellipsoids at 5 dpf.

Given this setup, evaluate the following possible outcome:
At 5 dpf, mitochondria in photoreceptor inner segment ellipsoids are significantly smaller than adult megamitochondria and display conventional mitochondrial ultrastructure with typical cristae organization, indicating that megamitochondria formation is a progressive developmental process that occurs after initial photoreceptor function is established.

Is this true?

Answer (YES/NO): NO